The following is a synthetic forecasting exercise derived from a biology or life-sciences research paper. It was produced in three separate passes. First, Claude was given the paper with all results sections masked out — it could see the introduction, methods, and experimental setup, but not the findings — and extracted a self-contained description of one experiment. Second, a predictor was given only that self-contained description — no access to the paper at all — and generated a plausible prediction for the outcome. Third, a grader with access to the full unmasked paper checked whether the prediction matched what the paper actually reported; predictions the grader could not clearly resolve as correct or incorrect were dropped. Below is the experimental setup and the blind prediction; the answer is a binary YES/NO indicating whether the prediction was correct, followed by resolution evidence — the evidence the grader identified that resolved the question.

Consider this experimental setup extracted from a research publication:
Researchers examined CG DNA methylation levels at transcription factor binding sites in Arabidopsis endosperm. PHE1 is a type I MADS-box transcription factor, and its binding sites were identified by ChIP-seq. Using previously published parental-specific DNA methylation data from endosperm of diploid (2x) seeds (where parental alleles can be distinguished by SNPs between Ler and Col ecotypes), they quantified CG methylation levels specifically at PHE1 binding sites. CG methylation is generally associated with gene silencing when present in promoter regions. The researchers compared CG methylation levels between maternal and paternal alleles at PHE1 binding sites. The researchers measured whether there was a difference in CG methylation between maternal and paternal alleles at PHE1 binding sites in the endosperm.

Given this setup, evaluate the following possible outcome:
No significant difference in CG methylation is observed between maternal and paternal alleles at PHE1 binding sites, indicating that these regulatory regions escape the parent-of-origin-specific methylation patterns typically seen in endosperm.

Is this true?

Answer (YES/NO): NO